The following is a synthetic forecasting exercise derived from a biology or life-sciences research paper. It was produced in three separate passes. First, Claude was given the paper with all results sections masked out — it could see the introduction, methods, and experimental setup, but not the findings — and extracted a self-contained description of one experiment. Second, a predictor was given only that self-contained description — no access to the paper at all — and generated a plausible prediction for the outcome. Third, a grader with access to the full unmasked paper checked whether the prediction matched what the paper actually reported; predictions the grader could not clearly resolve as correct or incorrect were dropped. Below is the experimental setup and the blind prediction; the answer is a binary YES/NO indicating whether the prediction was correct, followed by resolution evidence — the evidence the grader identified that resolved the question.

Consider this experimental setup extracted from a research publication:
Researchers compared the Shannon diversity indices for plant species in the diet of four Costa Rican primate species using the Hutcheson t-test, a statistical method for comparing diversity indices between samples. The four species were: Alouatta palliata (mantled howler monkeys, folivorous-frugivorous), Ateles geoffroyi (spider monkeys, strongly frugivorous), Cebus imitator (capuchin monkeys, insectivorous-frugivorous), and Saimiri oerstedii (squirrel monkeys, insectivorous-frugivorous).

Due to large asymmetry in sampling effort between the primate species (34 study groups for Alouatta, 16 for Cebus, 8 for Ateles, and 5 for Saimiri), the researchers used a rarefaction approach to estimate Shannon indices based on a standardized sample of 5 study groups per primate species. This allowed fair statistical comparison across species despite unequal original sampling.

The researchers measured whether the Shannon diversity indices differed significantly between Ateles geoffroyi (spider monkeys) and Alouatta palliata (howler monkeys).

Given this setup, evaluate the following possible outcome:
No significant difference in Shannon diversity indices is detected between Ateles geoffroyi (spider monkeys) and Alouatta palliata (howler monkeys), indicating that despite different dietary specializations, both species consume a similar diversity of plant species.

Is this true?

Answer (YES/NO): NO